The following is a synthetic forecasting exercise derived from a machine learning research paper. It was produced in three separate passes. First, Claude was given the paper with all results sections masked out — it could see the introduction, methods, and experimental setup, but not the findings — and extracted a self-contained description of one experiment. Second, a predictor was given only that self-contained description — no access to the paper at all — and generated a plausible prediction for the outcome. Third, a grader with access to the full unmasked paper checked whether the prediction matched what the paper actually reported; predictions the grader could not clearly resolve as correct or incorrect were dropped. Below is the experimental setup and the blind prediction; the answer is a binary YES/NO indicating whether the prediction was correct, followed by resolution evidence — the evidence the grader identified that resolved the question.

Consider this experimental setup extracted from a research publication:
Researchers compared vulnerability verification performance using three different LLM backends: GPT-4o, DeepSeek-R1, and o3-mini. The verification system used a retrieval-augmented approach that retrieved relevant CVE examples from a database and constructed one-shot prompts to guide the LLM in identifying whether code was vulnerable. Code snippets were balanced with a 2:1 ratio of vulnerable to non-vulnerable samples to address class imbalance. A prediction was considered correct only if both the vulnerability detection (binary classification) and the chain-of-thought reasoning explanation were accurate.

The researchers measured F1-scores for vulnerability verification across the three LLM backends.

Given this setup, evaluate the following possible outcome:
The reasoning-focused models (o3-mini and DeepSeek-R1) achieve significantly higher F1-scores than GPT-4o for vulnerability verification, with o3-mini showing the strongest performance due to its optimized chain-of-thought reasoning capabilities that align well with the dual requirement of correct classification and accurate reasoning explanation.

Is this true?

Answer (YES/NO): NO